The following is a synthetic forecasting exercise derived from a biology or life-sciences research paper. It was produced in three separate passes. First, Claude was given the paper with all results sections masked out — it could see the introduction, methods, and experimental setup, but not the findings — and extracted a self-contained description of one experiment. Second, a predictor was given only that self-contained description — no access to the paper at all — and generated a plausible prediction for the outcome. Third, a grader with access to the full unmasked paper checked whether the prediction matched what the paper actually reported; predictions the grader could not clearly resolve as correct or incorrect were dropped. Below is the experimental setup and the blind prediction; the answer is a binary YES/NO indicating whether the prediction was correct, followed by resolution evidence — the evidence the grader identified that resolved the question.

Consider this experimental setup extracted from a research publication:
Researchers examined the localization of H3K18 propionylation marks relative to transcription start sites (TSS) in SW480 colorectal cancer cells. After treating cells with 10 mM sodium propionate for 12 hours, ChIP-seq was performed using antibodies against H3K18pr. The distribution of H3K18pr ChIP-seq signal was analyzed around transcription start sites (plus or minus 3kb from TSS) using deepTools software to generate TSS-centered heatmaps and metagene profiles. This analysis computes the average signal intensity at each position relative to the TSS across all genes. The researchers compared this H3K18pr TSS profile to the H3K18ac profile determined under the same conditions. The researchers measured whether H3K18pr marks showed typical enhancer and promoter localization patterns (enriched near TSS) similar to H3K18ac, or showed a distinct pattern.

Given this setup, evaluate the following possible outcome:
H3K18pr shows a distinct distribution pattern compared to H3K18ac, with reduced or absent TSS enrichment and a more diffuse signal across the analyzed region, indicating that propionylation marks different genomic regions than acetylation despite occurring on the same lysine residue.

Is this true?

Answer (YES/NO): NO